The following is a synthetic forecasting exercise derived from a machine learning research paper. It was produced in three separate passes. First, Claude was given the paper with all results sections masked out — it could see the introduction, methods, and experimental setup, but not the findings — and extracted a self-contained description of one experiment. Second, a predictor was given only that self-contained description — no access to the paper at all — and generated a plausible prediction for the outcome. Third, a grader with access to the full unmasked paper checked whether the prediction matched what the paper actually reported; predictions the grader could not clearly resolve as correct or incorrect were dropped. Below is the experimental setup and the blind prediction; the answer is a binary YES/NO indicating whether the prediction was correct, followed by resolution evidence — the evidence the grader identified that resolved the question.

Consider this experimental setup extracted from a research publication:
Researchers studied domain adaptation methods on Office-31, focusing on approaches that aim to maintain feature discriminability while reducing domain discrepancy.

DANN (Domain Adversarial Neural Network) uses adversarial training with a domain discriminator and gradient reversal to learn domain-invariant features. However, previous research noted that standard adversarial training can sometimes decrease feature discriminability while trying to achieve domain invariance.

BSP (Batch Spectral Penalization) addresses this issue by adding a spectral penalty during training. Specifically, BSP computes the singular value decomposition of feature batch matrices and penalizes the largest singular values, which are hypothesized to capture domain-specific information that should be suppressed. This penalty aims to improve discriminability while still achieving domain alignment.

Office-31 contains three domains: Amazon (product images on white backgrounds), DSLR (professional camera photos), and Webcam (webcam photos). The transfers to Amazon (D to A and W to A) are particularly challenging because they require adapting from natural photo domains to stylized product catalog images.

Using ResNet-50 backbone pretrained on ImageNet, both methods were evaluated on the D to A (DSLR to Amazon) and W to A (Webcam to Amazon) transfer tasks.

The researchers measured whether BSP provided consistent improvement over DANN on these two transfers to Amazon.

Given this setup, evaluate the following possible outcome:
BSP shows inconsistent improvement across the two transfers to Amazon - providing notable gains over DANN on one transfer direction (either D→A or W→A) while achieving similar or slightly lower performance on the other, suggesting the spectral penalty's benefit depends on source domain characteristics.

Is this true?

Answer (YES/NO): NO